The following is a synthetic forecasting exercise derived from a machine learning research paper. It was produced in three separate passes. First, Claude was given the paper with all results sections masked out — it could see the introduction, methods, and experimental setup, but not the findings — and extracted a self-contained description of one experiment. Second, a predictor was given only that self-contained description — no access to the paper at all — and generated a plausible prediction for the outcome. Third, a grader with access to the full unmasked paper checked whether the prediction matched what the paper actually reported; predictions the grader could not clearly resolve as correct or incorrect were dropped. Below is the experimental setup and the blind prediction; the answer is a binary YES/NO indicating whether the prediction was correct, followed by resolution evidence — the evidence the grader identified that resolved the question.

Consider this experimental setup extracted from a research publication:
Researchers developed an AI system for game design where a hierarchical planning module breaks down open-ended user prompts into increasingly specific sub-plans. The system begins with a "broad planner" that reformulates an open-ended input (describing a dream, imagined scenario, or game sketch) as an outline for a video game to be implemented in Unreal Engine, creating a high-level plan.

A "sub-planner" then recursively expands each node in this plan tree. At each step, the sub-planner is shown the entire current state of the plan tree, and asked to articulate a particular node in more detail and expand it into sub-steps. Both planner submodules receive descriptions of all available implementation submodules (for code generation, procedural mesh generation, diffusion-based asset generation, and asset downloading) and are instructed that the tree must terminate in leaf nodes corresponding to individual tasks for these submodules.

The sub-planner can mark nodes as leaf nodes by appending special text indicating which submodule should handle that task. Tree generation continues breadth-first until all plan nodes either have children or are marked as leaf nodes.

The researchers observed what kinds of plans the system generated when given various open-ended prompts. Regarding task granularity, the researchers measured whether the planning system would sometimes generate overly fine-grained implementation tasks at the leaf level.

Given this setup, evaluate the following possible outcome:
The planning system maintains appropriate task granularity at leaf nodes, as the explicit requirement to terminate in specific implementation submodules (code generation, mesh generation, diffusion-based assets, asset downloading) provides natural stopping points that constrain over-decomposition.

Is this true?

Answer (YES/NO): NO